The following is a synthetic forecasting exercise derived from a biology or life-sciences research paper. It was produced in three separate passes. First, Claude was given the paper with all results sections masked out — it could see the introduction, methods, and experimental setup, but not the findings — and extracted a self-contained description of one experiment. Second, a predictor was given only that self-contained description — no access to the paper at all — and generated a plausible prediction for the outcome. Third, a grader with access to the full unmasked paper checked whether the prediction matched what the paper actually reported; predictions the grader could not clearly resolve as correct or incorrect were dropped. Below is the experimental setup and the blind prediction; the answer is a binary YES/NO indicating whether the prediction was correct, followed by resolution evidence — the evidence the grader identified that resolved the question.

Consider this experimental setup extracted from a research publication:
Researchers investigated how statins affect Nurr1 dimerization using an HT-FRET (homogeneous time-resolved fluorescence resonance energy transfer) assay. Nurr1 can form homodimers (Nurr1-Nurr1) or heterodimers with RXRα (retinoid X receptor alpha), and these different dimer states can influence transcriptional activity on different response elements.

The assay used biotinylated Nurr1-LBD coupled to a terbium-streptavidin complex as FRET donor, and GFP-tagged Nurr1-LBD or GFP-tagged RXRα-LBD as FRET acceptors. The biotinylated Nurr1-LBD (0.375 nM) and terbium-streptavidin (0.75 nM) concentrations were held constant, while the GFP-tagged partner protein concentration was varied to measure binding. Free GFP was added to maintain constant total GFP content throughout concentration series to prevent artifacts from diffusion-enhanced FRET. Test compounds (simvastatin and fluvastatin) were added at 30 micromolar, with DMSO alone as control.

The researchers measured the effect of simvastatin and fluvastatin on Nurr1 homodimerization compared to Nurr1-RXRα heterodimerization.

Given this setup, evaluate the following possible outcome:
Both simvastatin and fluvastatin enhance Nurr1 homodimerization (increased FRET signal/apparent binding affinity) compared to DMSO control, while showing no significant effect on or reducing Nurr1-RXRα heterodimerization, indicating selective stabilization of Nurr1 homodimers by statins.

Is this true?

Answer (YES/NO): NO